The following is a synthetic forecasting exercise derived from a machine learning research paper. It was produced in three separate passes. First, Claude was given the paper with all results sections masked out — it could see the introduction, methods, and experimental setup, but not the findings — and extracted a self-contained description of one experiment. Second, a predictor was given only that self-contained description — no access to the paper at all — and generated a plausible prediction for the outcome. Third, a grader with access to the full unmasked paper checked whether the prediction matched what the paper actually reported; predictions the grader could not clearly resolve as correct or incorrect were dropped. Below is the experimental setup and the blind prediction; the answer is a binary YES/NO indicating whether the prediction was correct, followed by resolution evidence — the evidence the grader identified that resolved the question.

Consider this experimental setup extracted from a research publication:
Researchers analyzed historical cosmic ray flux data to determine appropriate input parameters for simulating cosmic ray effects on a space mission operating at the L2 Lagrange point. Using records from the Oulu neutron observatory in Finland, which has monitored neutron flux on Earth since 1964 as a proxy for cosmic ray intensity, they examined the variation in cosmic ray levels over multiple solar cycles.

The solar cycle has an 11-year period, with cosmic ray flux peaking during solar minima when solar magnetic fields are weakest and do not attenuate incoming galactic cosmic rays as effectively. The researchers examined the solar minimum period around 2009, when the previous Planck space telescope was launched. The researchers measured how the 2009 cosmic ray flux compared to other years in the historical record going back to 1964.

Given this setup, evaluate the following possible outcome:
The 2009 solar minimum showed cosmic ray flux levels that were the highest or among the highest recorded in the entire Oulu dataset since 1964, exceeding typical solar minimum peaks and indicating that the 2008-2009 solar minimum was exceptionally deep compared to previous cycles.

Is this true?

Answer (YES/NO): YES